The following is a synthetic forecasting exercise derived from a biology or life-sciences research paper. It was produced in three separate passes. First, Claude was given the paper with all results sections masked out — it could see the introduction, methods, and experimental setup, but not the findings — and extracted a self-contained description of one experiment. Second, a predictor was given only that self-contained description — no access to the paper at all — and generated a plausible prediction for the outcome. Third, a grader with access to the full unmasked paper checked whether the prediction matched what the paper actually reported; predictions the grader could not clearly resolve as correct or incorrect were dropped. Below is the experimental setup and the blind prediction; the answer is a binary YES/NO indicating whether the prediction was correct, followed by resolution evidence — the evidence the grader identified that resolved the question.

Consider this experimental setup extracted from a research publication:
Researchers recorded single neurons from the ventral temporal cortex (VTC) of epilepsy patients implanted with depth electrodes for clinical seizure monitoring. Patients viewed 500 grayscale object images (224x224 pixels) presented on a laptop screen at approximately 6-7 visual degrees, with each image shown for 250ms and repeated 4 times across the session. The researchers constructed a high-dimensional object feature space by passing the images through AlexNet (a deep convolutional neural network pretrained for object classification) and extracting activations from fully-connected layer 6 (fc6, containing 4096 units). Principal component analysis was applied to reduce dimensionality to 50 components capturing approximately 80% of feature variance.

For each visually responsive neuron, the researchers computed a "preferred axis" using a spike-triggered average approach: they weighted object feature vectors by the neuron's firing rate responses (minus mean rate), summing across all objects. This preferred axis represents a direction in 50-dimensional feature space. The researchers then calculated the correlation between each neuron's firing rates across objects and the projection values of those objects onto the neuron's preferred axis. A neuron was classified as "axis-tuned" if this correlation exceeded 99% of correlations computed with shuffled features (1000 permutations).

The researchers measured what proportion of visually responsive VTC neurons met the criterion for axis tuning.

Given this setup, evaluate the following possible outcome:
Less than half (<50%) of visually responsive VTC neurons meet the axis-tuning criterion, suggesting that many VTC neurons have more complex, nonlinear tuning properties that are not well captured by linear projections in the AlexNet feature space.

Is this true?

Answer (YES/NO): NO